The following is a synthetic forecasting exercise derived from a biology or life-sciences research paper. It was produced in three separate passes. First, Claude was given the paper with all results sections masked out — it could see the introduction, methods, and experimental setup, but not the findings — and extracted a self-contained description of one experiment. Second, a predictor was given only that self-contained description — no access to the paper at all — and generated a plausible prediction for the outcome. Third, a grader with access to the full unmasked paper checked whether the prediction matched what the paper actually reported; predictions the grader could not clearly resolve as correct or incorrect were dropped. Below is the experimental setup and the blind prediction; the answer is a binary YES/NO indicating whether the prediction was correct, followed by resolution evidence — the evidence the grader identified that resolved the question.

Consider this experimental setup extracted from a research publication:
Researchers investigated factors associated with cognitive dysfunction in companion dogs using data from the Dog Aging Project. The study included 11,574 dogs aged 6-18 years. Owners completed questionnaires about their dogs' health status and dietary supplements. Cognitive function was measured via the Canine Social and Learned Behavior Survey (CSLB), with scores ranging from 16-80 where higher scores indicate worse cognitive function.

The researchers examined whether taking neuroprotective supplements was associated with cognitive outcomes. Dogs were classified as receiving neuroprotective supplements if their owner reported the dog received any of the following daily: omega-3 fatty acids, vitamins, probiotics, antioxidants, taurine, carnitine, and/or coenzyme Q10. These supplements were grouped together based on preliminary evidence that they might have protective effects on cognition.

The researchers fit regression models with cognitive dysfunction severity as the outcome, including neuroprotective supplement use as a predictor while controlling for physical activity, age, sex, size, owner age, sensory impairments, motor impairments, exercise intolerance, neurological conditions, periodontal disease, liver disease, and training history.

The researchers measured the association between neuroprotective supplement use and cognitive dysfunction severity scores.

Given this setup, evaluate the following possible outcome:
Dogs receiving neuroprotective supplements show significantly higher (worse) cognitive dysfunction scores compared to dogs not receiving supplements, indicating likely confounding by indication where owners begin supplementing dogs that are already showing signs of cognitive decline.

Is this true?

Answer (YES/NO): NO